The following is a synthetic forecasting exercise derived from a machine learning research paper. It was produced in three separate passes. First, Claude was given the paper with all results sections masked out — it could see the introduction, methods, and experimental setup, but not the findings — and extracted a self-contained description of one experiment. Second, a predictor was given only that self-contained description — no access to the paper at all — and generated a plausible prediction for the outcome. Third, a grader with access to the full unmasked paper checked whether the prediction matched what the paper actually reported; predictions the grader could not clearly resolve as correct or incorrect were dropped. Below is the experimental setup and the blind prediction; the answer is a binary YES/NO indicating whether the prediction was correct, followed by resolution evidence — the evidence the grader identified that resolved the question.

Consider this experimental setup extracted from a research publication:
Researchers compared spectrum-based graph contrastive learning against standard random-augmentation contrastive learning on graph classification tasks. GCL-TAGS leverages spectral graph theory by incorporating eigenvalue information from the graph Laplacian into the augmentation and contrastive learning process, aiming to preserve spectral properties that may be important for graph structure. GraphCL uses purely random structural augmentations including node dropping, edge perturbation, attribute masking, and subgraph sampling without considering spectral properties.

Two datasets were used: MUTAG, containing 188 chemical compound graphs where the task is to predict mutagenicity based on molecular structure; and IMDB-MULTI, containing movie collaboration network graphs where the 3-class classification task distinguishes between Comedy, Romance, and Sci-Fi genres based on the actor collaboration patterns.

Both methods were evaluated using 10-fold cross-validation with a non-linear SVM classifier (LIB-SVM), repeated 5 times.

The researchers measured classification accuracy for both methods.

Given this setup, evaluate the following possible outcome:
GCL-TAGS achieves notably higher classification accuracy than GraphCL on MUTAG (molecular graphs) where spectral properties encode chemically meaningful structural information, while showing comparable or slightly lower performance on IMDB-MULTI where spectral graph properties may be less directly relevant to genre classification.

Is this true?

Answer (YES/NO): NO